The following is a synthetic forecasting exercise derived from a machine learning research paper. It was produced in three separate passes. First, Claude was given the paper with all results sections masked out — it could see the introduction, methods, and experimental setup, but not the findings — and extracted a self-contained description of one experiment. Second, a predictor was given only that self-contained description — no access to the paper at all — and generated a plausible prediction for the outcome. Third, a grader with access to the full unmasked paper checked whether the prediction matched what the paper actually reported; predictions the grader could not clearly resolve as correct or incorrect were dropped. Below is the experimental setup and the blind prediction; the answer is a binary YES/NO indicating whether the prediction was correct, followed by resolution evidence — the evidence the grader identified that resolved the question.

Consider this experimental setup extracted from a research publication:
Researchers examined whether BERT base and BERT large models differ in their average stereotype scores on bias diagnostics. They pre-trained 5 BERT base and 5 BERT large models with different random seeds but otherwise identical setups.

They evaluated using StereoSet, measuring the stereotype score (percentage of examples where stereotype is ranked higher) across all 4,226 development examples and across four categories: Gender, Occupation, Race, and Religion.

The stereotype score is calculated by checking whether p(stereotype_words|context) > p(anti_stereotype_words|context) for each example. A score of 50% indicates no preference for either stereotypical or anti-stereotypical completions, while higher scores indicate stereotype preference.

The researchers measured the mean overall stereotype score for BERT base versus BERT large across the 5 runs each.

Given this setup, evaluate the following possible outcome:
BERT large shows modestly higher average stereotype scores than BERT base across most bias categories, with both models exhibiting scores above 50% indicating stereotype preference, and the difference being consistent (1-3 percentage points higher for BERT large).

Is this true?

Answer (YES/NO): NO